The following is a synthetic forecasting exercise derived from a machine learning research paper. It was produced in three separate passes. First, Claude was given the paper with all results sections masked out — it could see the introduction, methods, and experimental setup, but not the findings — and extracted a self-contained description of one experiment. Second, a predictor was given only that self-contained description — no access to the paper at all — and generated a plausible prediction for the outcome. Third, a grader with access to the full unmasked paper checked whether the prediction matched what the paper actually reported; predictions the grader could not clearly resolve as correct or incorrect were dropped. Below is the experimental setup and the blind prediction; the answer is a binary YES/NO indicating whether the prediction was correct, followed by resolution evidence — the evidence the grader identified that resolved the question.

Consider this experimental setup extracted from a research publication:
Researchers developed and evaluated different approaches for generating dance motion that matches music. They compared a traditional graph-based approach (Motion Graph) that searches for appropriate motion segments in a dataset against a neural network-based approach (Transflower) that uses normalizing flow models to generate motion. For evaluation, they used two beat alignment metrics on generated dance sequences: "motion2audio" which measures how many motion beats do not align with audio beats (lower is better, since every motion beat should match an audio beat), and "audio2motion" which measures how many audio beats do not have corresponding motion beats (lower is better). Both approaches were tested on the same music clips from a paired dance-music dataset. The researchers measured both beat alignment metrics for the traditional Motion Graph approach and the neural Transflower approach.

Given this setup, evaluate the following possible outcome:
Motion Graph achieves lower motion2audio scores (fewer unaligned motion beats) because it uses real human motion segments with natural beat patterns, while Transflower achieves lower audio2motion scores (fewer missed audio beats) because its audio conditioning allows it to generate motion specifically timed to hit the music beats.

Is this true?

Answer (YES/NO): YES